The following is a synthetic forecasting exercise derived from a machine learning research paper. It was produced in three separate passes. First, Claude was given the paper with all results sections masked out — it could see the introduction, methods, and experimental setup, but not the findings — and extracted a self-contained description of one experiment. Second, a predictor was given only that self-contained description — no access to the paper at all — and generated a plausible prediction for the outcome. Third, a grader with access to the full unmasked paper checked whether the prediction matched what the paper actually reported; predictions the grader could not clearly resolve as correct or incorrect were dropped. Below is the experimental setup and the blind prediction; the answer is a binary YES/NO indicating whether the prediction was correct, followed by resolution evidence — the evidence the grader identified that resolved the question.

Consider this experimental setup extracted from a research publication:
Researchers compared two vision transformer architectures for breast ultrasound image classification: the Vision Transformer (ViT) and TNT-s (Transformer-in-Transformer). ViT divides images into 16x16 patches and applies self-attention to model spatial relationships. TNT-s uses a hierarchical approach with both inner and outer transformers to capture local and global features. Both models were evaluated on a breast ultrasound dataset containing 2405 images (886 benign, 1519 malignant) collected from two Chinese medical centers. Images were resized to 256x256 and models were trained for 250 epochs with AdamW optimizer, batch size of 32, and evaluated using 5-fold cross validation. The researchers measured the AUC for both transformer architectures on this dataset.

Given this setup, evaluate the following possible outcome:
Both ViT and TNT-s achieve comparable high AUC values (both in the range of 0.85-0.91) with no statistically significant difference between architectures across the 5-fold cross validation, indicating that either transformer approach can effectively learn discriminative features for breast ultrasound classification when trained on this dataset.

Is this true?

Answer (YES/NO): NO